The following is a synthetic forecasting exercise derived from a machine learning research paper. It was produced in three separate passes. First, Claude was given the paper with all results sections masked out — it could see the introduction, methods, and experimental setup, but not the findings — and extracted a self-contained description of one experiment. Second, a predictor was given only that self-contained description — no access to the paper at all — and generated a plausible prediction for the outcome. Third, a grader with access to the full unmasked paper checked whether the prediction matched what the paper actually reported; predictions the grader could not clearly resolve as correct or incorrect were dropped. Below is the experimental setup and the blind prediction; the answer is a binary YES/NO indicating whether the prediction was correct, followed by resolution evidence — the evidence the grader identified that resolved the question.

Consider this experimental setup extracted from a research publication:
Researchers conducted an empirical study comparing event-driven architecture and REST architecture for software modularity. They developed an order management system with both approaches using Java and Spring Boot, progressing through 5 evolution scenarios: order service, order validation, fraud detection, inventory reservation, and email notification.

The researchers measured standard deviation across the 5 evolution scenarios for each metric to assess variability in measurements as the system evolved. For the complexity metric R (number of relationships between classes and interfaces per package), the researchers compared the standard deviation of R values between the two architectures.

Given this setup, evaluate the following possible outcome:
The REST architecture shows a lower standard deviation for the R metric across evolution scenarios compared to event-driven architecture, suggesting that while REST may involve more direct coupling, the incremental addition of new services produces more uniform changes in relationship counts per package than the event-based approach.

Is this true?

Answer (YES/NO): YES